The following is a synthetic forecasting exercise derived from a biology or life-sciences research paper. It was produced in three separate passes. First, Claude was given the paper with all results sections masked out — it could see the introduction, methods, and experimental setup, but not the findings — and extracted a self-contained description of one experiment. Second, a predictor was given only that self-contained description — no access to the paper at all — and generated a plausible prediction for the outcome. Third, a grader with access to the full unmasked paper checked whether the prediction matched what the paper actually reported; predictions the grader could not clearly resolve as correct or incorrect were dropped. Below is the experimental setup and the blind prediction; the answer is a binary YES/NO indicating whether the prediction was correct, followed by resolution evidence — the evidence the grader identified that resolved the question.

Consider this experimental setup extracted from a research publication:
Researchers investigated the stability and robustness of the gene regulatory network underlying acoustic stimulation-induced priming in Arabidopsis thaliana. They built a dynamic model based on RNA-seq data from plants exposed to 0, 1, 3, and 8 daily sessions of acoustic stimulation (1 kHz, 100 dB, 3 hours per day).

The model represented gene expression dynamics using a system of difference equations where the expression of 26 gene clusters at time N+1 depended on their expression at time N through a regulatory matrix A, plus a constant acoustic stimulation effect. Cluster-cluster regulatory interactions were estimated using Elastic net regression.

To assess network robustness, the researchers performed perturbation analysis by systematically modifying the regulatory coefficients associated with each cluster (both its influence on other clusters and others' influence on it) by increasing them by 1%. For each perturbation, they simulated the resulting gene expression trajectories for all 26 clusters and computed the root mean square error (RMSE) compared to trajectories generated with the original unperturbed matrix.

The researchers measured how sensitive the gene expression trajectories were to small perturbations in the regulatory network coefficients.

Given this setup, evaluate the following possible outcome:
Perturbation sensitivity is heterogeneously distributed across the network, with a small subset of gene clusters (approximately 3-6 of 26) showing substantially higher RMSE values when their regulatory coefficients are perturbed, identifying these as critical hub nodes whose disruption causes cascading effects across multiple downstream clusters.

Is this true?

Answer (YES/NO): NO